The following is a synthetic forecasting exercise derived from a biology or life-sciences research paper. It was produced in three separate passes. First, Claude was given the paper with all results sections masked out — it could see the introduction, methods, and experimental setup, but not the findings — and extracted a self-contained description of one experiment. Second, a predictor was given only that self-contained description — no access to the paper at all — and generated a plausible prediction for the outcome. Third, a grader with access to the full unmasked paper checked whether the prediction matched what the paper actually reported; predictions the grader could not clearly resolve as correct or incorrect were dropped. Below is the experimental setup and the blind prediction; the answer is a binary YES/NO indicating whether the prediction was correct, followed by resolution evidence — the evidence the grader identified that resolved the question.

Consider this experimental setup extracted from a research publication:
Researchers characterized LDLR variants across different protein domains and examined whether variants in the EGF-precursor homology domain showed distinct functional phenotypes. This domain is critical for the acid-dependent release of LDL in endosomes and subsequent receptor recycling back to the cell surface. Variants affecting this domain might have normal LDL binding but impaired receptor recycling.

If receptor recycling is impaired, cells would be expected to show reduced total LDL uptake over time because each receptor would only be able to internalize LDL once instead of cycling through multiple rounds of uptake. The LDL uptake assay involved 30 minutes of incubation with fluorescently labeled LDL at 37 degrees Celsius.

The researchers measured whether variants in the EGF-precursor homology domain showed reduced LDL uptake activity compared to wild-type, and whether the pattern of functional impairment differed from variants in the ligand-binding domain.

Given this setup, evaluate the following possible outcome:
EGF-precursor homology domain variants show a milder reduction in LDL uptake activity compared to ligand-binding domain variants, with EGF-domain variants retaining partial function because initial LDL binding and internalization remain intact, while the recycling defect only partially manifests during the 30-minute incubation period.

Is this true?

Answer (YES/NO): NO